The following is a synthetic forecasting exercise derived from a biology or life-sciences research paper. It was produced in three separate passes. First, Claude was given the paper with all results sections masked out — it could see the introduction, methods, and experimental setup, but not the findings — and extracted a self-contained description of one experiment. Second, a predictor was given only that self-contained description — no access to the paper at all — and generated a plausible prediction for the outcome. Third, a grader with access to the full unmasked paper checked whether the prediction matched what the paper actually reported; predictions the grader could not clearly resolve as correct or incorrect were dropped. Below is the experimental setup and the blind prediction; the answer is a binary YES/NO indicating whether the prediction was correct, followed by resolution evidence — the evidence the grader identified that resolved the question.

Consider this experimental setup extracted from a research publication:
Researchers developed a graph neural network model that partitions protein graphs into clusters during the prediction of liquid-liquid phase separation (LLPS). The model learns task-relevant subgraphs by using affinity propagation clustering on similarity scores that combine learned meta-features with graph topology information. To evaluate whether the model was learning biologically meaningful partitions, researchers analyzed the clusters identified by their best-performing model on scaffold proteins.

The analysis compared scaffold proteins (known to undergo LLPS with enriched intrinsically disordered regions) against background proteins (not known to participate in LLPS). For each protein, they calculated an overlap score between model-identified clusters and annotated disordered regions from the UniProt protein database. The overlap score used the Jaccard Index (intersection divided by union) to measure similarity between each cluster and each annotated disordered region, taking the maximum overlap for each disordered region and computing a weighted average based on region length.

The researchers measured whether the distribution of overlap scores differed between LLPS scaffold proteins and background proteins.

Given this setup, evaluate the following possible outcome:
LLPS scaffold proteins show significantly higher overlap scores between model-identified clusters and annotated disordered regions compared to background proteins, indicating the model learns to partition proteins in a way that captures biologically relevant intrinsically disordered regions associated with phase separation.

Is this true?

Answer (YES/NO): YES